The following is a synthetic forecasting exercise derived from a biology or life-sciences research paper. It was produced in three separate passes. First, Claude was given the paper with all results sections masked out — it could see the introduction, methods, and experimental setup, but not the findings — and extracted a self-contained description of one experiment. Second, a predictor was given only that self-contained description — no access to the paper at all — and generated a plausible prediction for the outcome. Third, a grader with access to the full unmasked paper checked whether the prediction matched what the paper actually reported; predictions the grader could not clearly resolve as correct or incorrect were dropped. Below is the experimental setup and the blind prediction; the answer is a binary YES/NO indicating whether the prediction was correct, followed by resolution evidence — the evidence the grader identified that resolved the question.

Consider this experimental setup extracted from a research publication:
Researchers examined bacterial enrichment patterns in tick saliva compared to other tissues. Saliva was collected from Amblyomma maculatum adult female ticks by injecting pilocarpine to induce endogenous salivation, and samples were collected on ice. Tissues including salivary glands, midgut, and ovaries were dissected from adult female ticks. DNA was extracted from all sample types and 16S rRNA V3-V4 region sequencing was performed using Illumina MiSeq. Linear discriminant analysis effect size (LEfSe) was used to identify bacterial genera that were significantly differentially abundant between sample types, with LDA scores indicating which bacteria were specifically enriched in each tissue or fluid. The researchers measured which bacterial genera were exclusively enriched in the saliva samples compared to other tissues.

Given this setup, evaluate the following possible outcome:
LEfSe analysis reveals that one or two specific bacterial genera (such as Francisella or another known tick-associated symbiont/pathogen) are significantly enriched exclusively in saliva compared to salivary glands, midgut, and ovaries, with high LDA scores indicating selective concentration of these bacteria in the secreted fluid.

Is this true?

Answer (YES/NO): NO